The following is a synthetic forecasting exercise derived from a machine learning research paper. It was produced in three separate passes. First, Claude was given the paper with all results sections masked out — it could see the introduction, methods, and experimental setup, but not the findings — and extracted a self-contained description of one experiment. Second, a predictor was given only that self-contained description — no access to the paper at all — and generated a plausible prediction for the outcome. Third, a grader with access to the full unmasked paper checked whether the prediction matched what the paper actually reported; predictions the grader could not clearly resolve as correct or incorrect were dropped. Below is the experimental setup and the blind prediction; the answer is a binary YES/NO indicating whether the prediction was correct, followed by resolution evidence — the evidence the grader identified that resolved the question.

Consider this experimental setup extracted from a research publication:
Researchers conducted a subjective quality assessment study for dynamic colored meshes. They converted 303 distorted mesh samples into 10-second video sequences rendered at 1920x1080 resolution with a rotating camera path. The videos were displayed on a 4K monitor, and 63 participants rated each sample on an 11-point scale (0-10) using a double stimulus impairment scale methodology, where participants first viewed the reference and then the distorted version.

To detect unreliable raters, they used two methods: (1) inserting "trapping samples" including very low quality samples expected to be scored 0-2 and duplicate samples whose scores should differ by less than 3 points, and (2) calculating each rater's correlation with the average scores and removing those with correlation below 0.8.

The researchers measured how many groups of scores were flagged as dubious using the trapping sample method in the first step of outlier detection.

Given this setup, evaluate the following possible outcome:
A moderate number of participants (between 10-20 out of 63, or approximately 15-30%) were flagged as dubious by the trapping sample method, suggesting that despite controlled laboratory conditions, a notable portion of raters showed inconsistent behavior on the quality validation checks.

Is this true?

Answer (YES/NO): NO